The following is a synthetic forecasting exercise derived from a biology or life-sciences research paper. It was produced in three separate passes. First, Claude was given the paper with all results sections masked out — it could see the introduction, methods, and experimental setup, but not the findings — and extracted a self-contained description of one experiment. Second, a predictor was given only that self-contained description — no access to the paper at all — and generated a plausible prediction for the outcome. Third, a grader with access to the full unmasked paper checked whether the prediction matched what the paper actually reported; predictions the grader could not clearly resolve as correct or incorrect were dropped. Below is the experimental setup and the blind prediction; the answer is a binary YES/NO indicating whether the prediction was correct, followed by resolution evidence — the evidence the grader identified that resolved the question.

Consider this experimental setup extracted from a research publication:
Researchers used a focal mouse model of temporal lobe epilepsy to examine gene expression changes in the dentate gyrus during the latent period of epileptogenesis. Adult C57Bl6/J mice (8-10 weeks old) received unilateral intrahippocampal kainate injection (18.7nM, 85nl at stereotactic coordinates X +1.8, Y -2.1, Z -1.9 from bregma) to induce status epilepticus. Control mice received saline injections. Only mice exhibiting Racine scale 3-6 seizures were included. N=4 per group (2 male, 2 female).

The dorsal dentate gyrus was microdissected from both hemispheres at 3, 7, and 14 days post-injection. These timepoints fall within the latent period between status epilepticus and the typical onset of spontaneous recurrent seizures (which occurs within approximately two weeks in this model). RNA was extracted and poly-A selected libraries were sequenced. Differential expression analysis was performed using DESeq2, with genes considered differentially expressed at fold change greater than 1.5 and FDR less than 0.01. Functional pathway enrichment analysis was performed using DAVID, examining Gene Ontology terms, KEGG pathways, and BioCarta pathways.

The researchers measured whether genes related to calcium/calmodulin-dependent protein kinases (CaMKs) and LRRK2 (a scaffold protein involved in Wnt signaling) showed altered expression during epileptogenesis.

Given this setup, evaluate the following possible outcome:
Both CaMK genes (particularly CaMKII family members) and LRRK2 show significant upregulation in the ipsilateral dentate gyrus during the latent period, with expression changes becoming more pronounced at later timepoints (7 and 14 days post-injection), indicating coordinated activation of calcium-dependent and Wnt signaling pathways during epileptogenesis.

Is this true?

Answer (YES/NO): NO